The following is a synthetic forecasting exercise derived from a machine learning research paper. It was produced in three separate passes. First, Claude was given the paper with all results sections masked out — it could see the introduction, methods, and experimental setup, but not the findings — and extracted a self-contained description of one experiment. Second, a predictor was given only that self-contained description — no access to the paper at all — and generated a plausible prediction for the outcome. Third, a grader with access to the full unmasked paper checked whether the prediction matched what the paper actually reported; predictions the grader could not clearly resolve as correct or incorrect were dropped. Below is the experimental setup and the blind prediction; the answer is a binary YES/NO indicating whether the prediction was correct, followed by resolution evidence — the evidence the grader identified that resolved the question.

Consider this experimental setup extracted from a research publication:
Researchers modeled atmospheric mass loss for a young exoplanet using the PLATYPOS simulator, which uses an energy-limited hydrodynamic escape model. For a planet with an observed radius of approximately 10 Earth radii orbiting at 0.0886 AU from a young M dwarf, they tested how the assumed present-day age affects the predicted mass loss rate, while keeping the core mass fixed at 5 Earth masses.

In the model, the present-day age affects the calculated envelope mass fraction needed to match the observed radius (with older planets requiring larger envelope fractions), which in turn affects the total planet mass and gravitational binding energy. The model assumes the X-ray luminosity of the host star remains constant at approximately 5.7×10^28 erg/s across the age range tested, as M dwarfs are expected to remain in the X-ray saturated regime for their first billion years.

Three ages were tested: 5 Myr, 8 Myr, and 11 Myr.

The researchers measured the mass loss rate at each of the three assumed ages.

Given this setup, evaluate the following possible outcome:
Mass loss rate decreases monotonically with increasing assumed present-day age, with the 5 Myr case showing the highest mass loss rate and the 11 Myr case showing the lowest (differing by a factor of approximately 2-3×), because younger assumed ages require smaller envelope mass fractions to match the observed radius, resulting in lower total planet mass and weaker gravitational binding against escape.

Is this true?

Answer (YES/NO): NO